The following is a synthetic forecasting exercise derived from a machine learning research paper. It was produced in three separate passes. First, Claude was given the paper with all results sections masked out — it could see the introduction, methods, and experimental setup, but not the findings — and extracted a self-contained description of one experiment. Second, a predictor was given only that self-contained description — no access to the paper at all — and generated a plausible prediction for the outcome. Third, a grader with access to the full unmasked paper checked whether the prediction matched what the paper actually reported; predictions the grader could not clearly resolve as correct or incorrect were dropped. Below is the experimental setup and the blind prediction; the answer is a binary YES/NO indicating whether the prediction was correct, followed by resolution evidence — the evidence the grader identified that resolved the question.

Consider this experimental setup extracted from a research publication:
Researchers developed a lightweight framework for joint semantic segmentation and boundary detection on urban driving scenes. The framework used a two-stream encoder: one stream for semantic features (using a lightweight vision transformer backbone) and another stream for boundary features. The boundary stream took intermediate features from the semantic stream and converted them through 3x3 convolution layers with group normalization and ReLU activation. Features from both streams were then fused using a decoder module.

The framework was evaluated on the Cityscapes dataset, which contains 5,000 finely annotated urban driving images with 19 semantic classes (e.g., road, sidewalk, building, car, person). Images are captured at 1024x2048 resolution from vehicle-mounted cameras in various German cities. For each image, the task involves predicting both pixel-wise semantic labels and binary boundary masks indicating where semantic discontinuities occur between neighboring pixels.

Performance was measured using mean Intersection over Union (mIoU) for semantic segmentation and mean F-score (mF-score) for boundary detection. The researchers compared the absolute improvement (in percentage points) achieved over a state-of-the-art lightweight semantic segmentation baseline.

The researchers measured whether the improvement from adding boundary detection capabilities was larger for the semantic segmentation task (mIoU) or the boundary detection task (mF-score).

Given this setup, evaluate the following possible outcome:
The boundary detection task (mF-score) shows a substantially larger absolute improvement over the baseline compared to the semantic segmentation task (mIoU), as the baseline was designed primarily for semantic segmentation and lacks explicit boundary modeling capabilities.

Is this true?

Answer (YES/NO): YES